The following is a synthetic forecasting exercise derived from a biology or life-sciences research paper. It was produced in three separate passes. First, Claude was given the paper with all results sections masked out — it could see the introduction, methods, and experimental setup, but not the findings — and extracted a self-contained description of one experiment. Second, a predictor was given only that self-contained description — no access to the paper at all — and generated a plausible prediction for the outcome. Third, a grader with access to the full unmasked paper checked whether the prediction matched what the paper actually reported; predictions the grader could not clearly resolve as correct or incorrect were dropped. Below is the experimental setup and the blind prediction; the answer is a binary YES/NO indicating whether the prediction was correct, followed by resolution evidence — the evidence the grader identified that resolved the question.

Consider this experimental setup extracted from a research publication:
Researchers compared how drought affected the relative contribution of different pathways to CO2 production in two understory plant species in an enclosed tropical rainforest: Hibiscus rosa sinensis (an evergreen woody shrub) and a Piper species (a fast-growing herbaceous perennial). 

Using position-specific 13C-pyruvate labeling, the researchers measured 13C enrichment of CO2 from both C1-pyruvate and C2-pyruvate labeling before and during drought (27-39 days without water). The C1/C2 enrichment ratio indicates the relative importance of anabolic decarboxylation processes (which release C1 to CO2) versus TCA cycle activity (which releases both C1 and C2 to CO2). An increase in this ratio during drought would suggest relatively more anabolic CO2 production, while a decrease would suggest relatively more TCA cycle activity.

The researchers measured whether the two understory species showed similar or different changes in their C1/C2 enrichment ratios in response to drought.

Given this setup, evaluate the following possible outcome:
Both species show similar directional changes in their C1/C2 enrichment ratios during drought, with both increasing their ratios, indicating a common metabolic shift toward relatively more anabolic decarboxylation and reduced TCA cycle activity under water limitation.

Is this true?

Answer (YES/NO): NO